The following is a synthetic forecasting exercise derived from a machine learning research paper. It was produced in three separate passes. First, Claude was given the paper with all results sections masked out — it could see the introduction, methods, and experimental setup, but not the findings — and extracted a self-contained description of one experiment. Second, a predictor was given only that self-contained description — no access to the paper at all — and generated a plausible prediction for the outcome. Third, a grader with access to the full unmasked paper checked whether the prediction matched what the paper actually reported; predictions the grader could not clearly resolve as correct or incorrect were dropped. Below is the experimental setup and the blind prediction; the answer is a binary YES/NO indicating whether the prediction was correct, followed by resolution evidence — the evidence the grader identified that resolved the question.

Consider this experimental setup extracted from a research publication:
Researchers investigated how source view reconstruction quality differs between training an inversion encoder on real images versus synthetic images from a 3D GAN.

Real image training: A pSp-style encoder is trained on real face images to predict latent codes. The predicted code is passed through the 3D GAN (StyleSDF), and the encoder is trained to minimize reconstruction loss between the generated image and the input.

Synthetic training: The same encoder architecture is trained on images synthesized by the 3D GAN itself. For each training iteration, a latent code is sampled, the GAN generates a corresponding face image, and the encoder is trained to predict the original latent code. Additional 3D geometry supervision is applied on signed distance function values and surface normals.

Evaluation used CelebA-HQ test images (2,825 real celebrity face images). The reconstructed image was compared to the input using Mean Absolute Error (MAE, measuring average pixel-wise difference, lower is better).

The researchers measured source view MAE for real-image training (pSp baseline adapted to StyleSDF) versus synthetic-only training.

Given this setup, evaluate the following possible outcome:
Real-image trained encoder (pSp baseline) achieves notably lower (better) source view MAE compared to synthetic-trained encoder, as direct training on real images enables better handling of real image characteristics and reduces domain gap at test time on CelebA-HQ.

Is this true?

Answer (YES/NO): YES